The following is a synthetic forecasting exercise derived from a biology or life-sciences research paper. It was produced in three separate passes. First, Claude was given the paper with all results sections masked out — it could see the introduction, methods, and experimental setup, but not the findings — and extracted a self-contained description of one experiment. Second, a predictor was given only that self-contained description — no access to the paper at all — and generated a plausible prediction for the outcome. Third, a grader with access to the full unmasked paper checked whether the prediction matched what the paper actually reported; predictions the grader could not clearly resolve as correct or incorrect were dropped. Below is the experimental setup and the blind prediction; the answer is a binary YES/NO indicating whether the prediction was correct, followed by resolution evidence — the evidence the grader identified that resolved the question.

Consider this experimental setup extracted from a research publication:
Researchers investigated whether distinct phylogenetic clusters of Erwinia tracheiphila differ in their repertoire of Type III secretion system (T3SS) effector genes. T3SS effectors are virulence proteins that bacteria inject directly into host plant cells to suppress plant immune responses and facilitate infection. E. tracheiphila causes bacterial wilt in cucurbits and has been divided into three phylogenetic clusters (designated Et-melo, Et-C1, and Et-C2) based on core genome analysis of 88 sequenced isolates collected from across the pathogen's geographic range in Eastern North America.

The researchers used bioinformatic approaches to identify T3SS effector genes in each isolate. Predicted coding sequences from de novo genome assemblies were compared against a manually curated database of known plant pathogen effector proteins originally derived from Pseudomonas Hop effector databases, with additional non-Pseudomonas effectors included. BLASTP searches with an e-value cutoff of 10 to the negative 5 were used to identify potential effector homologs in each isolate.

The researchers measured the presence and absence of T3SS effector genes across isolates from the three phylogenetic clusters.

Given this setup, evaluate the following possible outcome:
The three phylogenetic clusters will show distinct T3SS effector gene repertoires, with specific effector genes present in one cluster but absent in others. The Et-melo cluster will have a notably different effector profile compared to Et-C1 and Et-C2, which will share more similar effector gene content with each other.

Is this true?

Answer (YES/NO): NO